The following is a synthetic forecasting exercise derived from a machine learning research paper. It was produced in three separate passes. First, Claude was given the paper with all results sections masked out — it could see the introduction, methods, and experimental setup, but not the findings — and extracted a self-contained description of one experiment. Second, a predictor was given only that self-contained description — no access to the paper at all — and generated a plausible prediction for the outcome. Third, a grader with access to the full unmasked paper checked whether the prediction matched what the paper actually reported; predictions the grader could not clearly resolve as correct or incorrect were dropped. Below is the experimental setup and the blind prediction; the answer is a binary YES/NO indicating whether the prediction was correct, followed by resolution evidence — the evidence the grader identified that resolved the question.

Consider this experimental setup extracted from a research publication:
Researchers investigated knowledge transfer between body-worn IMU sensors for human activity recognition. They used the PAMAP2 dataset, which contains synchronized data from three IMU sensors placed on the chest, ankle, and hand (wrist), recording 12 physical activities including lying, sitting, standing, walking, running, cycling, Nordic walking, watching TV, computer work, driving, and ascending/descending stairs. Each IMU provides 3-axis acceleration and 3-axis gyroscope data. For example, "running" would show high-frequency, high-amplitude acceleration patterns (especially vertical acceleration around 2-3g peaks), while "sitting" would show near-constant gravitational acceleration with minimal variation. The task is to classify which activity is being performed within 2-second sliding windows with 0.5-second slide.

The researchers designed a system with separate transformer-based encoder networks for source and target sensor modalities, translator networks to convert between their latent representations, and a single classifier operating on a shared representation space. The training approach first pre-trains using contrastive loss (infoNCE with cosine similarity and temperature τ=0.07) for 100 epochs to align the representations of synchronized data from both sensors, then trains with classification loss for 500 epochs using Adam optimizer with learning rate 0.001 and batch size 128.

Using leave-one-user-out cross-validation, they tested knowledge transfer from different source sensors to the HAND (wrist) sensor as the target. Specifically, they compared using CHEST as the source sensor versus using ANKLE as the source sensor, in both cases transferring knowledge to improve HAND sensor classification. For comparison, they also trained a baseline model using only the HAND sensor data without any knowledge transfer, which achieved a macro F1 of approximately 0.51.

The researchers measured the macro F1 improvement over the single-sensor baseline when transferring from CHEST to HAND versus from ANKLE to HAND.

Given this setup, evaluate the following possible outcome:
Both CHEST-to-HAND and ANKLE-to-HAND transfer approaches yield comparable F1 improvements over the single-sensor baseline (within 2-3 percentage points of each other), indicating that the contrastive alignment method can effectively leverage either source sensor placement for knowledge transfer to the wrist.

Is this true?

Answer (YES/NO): NO